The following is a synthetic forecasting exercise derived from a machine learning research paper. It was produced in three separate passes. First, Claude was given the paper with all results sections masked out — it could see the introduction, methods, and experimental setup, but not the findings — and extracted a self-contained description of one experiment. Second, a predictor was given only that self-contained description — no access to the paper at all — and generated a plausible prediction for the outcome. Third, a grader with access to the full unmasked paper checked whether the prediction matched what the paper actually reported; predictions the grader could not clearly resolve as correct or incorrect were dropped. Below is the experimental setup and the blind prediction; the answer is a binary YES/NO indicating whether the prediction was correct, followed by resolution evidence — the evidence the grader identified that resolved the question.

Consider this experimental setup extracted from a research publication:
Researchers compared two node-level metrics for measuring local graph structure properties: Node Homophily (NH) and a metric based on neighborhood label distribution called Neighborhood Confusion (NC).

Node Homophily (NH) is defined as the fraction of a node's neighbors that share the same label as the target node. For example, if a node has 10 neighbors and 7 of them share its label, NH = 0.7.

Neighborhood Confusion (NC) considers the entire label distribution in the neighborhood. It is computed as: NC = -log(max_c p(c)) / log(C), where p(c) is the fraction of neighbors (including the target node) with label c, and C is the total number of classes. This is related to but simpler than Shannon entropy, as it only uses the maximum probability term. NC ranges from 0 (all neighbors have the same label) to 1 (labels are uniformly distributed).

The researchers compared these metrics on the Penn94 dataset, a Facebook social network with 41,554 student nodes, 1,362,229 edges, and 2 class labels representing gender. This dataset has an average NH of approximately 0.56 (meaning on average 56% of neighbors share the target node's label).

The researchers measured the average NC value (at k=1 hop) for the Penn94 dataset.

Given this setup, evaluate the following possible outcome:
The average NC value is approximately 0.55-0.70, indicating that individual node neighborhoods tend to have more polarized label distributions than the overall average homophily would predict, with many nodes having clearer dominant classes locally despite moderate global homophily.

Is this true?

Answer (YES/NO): YES